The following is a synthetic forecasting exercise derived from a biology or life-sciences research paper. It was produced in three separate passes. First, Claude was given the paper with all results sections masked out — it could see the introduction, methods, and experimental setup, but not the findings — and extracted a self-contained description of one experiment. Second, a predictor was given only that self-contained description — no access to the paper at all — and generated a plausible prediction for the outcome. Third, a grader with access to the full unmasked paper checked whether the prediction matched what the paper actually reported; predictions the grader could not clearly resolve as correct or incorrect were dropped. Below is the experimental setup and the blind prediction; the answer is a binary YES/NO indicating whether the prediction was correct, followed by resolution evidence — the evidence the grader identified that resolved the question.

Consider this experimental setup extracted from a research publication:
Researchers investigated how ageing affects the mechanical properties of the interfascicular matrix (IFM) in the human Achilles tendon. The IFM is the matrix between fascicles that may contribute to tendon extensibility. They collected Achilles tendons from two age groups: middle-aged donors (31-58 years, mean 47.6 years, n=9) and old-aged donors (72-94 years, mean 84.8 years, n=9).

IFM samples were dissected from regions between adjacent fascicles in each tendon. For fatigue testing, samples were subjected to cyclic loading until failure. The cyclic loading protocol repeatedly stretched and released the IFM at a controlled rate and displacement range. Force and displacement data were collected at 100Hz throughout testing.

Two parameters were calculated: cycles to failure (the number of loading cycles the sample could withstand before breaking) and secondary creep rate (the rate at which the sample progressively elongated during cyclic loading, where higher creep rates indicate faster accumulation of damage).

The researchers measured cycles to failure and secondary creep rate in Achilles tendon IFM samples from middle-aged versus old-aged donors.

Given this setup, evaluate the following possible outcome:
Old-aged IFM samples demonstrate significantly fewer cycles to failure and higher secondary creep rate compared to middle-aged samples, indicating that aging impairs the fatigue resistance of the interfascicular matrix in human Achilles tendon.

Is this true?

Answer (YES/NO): NO